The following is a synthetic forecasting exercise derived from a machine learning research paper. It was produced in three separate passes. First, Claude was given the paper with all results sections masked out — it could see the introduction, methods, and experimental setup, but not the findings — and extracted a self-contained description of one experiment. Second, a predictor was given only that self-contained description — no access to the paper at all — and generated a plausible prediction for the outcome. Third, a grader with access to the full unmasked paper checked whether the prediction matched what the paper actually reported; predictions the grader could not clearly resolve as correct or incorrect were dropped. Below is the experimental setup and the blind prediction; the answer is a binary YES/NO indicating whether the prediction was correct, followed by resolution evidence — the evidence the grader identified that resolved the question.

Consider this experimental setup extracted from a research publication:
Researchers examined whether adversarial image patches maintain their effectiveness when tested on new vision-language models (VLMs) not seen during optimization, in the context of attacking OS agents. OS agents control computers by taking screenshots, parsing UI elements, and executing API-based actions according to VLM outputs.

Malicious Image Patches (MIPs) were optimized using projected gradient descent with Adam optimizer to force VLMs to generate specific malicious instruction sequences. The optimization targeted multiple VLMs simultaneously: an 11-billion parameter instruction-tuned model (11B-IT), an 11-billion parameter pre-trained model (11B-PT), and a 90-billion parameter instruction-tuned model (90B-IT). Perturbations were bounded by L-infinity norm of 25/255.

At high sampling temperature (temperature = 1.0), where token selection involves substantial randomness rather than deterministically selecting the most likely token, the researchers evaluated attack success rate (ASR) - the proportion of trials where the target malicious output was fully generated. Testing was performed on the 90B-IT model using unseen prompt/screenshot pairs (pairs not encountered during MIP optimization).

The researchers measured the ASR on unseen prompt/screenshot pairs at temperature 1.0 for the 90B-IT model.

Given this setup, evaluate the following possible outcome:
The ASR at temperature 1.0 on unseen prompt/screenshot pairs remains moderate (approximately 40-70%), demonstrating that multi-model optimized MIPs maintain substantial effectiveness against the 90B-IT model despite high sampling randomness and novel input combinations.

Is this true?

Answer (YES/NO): NO